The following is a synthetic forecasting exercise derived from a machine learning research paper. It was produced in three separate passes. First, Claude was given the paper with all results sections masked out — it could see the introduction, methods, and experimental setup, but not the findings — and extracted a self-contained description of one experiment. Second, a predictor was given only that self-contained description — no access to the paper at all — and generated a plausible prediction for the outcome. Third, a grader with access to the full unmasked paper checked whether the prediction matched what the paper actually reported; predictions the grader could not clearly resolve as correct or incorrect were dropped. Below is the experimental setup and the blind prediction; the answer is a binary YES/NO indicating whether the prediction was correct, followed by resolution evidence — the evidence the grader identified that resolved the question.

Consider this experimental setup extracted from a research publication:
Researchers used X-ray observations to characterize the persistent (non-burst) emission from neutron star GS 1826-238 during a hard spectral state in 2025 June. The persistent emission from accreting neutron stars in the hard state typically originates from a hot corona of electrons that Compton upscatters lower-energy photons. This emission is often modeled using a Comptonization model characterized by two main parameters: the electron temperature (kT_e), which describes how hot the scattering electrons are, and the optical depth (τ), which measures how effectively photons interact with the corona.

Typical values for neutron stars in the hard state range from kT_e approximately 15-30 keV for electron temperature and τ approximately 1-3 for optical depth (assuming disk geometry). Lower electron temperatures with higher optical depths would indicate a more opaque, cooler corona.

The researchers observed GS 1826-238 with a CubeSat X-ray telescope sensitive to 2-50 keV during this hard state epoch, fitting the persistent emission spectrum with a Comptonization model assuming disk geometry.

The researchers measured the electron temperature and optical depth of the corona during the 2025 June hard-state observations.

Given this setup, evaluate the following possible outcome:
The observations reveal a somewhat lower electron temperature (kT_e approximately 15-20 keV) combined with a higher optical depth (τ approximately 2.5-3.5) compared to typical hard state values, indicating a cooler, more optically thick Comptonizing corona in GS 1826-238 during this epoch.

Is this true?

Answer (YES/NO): NO